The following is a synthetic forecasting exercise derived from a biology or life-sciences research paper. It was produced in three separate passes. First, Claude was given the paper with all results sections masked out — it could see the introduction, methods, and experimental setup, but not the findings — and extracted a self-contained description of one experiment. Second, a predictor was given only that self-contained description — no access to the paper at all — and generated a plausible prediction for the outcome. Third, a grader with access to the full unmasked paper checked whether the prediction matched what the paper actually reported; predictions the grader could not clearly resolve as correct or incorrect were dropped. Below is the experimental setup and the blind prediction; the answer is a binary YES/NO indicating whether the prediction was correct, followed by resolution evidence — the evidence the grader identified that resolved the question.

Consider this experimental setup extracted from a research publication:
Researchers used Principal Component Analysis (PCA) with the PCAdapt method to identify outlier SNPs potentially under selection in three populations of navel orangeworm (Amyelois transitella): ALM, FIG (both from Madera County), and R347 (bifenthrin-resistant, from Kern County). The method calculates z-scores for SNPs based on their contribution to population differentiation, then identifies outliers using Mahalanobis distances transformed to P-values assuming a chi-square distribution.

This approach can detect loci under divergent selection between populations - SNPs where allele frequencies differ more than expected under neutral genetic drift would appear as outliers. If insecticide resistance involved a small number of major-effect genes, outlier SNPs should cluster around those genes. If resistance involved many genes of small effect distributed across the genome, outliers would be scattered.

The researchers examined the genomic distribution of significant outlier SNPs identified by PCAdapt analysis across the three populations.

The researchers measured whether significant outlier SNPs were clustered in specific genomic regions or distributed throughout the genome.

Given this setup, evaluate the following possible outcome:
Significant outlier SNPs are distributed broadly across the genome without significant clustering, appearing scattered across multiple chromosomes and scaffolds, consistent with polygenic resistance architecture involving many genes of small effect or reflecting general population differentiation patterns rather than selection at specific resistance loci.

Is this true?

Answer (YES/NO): NO